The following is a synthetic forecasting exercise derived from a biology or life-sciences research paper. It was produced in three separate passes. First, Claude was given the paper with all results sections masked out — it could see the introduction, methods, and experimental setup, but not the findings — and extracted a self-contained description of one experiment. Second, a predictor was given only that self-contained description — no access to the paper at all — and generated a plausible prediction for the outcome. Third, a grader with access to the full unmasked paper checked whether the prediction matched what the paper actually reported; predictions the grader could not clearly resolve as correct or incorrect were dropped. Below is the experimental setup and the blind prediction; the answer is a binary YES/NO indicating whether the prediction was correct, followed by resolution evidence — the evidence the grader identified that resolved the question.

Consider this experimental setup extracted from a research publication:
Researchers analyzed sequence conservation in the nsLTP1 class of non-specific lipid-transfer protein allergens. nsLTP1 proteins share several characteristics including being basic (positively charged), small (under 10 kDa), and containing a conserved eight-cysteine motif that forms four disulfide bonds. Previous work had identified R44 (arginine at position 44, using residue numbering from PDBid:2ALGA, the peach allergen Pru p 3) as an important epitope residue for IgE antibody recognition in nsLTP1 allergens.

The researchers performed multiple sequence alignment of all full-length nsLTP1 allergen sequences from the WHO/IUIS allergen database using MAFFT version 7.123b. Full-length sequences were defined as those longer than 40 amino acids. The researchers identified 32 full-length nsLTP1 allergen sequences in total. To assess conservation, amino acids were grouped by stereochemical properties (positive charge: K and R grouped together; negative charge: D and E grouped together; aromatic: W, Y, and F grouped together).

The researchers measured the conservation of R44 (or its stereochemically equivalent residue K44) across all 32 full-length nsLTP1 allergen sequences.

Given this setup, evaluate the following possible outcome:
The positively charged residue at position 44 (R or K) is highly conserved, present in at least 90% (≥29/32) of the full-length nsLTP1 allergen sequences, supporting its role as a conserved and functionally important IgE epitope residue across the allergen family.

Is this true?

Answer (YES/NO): YES